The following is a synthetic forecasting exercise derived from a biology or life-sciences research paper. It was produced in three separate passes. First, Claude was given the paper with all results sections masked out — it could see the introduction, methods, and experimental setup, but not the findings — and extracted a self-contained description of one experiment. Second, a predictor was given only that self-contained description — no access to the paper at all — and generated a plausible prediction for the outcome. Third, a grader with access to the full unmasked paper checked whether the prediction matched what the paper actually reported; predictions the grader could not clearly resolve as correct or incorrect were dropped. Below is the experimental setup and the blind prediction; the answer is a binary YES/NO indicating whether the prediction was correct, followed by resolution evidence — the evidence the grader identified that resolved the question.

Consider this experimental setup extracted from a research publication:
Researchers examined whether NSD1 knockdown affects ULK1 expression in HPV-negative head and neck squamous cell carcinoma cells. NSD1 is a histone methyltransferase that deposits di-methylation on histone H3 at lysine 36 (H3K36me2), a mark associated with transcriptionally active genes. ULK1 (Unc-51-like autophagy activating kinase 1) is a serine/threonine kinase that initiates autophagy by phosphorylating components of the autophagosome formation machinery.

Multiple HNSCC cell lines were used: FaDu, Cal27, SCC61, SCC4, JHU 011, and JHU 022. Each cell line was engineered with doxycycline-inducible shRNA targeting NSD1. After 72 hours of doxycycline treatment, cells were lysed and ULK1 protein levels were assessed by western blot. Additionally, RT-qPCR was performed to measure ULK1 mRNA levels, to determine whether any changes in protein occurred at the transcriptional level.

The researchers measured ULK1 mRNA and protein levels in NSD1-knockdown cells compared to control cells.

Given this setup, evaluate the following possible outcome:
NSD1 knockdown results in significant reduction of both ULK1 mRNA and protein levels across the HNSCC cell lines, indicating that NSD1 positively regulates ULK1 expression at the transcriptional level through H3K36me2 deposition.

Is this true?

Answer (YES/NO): YES